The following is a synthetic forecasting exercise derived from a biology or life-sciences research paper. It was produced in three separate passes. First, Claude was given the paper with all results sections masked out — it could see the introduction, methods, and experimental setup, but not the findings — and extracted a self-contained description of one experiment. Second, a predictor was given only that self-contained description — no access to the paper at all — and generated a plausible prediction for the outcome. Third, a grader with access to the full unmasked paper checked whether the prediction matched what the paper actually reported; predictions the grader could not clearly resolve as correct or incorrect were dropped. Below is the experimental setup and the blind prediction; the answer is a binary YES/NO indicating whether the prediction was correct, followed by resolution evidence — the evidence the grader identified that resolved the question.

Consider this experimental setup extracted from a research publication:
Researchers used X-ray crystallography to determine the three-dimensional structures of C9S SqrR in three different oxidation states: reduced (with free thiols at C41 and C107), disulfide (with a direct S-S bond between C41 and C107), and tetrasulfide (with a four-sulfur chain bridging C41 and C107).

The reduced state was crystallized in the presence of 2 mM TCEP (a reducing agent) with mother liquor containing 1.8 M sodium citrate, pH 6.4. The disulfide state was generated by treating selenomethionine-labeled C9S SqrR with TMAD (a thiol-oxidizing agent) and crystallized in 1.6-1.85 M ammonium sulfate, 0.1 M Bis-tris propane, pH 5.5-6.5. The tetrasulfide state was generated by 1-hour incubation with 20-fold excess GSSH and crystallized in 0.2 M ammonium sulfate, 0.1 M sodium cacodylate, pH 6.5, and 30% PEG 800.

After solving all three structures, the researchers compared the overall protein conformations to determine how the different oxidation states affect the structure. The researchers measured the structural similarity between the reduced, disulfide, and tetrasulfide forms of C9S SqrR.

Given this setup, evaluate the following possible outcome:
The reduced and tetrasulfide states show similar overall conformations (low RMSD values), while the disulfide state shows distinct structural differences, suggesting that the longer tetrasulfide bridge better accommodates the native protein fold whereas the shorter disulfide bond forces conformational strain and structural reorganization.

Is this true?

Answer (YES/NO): NO